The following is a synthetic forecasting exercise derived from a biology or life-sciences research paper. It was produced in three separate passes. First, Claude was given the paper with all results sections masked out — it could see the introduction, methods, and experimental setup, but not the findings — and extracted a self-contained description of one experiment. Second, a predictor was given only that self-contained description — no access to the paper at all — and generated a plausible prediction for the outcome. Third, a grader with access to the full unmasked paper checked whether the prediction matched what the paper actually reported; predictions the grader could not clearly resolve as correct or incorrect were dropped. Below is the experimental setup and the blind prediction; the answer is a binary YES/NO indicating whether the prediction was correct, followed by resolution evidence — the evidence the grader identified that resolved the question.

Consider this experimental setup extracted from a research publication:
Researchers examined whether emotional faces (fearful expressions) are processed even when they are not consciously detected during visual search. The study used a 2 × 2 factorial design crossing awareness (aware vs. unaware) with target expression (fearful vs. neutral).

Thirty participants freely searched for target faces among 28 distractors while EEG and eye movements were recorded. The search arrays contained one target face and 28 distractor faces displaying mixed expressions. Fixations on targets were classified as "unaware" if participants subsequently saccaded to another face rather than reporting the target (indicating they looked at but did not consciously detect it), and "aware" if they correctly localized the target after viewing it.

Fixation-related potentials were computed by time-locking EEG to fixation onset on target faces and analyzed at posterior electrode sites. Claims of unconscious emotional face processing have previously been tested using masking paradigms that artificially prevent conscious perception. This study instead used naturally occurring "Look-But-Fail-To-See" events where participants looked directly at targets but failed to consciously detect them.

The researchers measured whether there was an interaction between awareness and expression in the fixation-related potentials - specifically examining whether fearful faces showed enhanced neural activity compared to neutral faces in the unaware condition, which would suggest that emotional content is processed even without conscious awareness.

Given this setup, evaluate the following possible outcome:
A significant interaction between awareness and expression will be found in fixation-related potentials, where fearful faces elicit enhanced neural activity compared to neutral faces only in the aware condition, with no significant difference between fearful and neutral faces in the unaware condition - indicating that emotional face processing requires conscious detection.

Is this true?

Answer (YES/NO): NO